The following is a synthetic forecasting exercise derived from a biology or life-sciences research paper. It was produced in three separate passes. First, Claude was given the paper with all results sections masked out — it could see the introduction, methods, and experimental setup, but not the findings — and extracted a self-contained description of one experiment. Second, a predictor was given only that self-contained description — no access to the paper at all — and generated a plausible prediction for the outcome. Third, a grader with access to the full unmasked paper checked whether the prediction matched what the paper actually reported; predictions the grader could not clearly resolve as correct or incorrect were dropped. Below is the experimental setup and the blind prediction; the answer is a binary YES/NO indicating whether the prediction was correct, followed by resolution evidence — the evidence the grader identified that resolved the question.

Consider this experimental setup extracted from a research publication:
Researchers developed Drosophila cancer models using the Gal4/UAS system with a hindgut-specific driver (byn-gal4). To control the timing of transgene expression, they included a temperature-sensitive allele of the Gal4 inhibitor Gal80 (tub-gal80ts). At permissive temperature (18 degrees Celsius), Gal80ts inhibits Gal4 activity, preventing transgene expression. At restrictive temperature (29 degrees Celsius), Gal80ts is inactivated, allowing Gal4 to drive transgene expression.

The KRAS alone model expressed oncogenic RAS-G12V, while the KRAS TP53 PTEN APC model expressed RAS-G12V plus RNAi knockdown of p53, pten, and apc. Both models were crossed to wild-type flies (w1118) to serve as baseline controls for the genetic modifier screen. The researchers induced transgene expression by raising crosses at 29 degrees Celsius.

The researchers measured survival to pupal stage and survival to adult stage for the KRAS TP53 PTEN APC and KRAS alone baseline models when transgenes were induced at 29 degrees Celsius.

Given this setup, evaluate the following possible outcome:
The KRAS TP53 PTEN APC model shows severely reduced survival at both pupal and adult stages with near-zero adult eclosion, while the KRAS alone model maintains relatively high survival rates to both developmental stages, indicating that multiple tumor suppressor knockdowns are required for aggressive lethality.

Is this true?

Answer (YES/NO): NO